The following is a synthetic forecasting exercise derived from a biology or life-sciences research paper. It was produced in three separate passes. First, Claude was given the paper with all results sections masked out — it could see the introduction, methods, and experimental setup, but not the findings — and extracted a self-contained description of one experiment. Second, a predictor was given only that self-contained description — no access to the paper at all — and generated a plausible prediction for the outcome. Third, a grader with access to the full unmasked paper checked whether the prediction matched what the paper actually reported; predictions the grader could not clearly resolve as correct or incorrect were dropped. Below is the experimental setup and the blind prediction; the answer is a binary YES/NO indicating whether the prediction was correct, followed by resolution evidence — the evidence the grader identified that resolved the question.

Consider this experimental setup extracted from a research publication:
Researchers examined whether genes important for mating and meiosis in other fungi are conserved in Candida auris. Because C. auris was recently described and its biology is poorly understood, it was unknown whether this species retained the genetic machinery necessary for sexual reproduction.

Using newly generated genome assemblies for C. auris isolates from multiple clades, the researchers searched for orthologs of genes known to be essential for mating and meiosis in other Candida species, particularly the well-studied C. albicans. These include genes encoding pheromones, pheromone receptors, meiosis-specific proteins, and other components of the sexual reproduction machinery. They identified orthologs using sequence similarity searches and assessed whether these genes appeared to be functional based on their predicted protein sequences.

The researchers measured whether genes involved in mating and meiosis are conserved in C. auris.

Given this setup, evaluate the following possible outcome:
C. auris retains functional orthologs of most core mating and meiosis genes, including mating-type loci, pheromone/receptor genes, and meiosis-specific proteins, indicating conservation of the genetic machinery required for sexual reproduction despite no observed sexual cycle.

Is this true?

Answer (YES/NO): YES